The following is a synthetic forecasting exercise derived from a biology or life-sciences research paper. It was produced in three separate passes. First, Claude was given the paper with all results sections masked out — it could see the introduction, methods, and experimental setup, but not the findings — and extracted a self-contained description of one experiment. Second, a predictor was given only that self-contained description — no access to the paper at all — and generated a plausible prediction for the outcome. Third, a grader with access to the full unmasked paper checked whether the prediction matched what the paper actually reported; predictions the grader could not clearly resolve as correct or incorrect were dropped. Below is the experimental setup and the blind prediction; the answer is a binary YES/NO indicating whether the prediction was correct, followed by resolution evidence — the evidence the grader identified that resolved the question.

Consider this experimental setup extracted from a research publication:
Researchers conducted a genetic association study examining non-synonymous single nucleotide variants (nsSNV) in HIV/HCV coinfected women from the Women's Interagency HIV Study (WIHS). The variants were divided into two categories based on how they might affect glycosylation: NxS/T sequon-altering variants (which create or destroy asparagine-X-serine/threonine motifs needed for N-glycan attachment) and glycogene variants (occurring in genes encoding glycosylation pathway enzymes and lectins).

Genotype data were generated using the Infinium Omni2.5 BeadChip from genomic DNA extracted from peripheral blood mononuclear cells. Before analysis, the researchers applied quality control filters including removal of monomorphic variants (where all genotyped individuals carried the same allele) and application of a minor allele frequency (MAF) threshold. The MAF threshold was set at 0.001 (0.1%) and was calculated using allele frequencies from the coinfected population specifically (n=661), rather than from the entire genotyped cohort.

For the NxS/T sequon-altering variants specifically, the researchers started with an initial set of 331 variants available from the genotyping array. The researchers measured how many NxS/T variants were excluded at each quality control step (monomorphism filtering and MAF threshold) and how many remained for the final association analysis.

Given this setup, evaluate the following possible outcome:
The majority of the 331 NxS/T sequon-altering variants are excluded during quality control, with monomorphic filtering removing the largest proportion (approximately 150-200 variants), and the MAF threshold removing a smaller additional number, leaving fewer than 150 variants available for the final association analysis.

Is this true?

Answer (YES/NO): NO